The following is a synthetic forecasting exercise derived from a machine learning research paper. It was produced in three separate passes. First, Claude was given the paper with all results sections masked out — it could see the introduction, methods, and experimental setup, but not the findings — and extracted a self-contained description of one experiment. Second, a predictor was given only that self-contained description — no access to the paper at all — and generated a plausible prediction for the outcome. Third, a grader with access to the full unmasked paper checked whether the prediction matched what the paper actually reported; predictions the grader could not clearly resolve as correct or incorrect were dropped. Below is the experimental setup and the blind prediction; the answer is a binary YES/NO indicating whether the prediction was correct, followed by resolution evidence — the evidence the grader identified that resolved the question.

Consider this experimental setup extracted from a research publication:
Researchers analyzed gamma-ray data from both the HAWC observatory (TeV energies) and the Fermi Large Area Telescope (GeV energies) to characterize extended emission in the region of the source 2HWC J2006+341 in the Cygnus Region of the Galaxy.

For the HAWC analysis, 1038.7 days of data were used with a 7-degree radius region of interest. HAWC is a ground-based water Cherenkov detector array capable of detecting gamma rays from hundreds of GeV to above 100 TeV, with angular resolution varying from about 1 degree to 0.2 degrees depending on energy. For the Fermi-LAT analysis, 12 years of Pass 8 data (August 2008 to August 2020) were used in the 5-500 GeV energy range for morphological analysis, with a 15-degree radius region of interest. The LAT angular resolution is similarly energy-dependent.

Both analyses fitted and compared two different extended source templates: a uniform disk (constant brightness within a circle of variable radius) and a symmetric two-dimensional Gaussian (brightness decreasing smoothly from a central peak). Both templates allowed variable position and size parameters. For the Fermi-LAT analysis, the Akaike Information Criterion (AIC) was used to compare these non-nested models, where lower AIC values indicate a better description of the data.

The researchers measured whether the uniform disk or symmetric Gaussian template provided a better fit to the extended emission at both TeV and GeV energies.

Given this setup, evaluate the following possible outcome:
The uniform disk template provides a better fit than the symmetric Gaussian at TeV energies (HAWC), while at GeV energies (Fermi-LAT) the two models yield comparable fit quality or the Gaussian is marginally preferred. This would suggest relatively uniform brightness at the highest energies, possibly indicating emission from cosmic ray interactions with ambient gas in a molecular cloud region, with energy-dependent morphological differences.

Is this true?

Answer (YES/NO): NO